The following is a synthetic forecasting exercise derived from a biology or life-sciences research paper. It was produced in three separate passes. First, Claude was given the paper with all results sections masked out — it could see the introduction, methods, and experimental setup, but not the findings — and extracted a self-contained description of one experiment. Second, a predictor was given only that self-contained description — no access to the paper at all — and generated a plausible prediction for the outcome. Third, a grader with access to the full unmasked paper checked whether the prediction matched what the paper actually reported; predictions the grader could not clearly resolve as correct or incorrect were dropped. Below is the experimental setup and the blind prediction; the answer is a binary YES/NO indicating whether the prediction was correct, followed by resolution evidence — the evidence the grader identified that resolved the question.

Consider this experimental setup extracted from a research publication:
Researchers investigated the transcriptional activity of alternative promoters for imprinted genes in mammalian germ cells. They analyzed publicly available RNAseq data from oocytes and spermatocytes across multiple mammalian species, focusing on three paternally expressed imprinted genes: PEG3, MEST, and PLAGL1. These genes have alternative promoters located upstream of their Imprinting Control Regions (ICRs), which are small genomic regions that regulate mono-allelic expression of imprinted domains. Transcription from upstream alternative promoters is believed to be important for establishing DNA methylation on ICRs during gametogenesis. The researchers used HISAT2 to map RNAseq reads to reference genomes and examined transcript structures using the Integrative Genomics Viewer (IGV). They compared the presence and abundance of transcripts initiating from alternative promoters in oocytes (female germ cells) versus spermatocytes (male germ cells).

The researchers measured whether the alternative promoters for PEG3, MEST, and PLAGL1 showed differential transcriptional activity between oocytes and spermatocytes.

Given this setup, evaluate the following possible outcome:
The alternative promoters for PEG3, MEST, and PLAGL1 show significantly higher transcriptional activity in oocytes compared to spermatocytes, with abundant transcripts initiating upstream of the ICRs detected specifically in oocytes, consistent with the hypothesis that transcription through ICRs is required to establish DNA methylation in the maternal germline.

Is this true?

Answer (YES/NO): YES